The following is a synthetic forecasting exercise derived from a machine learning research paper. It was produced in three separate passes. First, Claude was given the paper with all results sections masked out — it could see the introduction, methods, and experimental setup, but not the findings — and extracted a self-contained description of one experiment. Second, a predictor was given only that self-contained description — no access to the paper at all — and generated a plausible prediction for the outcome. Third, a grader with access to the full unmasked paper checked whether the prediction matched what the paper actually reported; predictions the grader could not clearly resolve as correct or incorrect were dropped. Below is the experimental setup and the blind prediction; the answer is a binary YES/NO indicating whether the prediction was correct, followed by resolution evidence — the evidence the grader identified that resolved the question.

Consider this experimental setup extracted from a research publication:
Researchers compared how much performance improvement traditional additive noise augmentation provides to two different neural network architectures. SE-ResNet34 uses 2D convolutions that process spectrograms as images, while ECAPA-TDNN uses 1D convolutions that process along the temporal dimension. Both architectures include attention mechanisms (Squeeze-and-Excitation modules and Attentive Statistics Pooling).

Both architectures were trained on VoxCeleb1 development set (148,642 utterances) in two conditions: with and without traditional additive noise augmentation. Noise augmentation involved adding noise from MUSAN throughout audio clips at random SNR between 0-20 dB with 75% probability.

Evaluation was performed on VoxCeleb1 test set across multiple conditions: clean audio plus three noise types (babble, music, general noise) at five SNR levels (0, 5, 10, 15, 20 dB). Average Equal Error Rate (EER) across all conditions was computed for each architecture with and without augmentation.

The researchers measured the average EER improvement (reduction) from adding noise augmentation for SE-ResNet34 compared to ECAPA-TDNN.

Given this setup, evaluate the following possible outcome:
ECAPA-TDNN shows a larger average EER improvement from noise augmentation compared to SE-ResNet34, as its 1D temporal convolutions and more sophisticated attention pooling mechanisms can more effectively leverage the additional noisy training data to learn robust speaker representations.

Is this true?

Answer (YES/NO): NO